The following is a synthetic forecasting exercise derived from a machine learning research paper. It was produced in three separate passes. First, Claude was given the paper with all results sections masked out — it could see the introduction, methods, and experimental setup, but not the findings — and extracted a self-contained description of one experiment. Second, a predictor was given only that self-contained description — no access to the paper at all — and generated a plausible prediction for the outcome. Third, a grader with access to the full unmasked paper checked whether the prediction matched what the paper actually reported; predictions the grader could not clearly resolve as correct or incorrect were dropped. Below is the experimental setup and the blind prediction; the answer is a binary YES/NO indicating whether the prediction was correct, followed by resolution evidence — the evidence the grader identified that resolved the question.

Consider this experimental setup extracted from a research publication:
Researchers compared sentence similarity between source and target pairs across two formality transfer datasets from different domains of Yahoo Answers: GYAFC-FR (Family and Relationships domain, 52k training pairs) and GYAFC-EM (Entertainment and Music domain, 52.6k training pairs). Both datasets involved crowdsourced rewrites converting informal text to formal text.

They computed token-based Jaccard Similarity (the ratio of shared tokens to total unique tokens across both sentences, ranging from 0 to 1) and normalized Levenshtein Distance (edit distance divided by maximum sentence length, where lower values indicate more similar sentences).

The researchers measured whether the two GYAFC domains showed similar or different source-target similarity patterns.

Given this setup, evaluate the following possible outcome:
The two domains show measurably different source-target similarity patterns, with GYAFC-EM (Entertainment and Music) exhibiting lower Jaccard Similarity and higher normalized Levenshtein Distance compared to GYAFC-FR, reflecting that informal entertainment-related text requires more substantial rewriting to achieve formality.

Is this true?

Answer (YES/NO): NO